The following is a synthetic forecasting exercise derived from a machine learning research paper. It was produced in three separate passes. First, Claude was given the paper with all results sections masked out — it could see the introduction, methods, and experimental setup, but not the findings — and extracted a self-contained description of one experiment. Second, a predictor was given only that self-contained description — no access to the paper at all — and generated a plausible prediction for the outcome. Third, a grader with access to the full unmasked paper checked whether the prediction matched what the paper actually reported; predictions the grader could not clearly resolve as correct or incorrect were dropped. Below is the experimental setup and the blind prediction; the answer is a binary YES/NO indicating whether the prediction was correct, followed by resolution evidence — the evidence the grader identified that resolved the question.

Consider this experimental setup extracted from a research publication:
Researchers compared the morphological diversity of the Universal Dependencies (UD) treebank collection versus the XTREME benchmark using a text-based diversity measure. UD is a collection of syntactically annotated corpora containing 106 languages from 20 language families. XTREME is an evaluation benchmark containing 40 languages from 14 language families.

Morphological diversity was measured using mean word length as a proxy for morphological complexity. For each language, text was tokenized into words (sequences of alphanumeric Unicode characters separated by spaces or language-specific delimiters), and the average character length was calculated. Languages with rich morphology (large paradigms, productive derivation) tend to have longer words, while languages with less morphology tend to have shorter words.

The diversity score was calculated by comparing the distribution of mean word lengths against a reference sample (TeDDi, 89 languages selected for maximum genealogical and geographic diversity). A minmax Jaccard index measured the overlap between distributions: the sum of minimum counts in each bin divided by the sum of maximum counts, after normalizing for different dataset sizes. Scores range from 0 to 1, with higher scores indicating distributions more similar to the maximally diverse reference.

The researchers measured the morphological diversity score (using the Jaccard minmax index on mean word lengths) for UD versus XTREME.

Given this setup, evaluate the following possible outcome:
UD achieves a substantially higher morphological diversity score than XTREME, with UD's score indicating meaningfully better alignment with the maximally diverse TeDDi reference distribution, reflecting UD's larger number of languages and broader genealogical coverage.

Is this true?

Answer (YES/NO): NO